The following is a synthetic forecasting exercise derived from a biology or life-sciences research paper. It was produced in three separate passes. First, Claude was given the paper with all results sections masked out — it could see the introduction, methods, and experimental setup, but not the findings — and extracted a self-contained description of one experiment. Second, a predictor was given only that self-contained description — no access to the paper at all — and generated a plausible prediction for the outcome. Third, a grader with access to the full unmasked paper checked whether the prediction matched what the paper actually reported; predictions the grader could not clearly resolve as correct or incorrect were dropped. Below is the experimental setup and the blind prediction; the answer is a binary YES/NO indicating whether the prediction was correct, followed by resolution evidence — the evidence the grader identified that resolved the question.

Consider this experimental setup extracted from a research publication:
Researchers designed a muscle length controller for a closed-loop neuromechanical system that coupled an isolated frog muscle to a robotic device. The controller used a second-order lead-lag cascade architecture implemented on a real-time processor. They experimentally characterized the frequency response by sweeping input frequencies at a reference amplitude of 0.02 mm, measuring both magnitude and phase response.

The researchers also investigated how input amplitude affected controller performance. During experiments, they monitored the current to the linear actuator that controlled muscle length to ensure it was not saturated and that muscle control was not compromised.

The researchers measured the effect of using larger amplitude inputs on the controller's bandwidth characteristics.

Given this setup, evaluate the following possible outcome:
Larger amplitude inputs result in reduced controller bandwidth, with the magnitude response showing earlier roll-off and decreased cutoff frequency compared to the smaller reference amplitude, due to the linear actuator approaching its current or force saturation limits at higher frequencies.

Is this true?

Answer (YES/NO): YES